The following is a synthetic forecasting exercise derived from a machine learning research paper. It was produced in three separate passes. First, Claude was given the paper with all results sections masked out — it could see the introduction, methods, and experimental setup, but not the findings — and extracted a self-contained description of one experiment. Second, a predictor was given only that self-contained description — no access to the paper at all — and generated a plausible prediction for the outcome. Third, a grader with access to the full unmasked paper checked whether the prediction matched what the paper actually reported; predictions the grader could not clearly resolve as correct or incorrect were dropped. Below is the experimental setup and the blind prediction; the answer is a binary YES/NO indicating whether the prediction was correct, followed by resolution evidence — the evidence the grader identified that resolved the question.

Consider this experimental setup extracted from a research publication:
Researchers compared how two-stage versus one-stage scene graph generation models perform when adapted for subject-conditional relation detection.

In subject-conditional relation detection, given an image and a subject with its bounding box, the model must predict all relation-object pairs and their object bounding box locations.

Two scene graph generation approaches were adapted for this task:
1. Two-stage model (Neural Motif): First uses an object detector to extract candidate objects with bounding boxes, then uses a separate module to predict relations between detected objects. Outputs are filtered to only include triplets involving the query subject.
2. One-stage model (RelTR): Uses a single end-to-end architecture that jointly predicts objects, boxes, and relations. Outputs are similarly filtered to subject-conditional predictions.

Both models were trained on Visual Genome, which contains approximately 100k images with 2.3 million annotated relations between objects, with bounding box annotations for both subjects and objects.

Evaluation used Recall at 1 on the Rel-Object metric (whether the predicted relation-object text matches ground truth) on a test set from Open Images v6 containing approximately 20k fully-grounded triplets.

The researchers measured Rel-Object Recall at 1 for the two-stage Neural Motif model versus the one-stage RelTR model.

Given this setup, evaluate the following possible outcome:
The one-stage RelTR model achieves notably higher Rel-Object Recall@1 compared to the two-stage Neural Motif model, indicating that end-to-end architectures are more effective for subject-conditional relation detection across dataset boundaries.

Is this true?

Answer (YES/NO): YES